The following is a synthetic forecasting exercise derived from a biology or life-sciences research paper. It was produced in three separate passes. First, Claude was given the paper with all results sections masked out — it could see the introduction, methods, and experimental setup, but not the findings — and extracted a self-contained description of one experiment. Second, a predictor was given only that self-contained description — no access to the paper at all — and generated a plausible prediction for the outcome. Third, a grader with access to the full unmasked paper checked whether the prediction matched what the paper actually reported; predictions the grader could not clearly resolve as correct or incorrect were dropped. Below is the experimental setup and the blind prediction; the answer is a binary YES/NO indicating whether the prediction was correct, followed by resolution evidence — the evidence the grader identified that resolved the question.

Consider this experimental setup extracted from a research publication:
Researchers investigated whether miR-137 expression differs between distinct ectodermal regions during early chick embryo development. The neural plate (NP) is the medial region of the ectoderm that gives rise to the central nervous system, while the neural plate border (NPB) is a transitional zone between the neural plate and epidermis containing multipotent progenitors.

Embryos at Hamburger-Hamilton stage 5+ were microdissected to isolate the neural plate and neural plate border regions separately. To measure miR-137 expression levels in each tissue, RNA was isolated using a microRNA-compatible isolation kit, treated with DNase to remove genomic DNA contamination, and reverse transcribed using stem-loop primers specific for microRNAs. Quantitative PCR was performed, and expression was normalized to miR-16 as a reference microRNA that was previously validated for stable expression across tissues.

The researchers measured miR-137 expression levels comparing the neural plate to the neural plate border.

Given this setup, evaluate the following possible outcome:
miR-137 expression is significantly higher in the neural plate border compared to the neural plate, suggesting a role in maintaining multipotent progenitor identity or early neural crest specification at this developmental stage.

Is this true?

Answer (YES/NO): NO